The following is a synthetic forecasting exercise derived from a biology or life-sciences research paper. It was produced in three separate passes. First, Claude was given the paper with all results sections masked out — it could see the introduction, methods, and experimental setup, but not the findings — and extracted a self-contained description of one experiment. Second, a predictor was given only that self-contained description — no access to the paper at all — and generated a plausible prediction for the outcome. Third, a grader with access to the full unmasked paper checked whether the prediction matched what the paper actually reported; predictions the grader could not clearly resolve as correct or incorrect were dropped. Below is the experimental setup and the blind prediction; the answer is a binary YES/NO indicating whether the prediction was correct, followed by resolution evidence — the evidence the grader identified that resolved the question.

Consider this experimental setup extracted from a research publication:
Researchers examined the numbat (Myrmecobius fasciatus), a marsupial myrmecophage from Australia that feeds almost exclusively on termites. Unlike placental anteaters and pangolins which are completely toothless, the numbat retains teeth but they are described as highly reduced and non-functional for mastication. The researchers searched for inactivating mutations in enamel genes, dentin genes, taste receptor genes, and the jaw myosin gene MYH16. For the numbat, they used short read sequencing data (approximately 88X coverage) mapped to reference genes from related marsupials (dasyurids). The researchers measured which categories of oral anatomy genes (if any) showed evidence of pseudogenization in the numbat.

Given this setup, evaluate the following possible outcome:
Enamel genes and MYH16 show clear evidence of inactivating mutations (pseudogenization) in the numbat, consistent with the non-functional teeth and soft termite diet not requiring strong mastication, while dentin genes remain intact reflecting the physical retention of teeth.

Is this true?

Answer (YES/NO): NO